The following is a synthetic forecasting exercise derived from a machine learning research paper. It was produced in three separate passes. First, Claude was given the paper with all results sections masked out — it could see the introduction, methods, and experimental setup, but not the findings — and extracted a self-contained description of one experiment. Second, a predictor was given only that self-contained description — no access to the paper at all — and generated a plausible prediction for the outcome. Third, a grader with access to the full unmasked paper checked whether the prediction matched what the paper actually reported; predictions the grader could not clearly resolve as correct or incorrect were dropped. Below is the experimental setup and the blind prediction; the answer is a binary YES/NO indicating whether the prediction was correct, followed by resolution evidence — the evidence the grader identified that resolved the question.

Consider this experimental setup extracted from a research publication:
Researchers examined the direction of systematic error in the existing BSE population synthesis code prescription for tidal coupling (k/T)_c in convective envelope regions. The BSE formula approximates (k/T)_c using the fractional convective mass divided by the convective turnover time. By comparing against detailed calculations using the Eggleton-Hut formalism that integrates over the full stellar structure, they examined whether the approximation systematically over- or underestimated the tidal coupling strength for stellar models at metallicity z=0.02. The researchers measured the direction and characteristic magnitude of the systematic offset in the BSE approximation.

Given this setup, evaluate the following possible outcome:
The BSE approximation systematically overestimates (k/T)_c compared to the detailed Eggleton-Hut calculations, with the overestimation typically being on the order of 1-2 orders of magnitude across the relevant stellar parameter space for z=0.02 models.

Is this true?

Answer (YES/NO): YES